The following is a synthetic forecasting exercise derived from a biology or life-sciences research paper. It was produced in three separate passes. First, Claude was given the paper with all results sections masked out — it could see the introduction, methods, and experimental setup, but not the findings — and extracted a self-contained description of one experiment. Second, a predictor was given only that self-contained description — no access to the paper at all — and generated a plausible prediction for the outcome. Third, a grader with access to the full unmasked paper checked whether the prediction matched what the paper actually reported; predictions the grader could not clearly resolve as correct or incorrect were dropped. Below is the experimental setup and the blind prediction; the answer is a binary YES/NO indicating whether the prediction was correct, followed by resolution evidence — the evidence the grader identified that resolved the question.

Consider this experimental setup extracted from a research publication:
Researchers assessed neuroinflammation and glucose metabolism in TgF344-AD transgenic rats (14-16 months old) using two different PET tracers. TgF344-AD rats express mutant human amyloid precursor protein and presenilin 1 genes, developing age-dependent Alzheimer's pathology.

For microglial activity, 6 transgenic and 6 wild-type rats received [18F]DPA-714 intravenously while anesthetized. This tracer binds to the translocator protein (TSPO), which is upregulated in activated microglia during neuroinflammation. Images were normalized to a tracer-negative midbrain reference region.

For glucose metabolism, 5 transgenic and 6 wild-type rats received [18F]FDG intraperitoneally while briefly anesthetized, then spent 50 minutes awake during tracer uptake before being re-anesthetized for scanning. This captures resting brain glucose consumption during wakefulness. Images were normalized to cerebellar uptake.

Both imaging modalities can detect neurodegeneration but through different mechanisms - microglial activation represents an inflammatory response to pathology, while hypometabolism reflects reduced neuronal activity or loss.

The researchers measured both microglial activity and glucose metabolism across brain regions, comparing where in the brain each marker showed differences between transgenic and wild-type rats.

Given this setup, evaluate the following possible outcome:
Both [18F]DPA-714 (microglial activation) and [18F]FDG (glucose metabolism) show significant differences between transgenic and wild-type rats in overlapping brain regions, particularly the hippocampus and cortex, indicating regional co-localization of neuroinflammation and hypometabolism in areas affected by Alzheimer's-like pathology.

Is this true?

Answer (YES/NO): NO